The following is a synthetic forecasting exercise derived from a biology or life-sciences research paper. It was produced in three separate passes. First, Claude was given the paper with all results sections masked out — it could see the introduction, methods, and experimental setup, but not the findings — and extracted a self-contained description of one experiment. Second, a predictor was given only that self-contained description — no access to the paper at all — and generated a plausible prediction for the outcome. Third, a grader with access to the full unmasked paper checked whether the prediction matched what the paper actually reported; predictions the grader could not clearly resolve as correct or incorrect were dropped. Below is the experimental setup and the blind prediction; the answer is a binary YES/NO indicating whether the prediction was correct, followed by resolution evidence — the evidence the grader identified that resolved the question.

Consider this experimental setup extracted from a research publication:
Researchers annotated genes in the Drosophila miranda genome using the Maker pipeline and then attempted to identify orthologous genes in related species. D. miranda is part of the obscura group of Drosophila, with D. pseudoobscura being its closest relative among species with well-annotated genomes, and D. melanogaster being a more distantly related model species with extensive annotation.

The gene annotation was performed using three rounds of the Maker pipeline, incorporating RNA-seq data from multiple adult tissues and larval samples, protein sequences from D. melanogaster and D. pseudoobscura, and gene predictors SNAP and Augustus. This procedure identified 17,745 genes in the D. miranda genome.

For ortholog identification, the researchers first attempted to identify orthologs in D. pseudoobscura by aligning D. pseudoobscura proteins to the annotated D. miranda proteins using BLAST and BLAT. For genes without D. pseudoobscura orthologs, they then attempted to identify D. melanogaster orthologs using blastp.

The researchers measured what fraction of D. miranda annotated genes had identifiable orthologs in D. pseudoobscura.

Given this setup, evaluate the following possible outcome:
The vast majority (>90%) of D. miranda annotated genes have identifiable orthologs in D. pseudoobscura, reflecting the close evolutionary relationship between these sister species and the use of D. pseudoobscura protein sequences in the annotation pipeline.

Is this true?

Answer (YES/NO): YES